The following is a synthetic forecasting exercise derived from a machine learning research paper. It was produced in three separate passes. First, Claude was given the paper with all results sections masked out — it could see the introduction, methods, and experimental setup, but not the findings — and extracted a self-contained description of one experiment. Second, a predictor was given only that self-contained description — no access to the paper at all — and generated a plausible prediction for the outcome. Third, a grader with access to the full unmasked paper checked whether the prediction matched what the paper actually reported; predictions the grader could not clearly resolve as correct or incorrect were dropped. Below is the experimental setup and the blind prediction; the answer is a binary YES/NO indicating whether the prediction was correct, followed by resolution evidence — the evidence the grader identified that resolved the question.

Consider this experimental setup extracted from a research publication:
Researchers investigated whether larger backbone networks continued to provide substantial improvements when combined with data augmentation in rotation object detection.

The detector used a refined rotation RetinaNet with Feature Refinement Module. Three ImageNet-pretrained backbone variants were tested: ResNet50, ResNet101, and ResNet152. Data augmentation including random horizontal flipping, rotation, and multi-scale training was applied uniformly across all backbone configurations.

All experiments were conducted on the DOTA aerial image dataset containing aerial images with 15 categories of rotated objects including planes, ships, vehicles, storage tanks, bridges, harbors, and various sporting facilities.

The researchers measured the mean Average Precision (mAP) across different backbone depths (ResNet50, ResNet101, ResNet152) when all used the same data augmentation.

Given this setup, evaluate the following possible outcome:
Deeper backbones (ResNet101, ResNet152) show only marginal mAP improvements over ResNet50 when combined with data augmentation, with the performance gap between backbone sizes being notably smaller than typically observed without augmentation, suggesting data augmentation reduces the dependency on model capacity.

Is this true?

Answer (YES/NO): NO